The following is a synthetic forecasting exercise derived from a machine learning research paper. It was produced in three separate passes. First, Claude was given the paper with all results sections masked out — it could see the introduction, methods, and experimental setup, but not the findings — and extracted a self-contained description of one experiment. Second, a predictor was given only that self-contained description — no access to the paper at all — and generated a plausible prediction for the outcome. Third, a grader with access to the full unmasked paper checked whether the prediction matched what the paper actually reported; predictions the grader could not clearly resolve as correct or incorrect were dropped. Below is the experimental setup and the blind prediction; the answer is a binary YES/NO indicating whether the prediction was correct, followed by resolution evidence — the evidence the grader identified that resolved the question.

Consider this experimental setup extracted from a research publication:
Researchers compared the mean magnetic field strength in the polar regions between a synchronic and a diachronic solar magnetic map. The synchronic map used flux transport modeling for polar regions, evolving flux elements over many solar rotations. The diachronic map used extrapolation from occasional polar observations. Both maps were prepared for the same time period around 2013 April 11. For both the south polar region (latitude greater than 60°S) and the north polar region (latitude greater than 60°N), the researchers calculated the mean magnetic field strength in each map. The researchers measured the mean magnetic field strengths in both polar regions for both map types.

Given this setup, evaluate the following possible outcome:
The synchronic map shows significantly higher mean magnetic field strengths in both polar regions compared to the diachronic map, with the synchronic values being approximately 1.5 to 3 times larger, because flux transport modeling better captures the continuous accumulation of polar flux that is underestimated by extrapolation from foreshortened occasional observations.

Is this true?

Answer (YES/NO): NO